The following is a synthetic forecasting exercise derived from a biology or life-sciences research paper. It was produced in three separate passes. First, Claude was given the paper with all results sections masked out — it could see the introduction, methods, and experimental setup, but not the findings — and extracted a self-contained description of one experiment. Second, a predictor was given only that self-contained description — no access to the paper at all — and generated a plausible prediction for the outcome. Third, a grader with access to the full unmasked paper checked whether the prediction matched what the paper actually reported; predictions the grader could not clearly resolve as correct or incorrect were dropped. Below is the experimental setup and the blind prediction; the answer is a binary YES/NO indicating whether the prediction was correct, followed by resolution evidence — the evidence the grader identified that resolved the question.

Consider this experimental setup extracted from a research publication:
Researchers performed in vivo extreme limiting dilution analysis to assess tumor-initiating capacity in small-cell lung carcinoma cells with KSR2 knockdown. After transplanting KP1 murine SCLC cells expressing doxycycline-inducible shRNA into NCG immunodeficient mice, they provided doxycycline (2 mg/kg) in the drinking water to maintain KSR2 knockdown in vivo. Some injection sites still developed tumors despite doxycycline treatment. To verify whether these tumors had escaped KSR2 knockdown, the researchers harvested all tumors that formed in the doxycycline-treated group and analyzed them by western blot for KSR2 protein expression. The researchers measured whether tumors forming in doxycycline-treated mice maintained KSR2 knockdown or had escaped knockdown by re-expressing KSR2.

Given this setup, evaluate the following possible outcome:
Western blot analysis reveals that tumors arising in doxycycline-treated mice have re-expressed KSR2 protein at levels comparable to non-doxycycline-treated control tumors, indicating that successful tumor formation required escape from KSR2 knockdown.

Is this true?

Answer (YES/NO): NO